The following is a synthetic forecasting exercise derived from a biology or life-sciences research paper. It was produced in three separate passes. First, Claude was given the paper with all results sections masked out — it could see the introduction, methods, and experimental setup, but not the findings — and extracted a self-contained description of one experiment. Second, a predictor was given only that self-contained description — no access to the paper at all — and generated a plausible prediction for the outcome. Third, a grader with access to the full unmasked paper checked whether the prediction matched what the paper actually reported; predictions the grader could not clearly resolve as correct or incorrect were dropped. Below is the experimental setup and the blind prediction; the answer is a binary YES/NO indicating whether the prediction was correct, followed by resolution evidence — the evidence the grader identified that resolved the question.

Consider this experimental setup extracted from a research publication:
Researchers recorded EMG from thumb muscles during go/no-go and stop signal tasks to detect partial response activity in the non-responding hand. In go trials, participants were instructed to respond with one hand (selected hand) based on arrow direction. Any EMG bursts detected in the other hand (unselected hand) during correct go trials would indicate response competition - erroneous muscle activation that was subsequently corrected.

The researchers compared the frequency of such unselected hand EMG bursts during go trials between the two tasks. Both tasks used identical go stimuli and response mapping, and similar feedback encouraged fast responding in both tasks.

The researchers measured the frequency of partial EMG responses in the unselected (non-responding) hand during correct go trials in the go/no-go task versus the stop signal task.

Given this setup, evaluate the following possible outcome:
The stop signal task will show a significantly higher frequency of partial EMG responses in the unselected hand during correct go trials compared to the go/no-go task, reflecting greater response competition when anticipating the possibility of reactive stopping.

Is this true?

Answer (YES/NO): NO